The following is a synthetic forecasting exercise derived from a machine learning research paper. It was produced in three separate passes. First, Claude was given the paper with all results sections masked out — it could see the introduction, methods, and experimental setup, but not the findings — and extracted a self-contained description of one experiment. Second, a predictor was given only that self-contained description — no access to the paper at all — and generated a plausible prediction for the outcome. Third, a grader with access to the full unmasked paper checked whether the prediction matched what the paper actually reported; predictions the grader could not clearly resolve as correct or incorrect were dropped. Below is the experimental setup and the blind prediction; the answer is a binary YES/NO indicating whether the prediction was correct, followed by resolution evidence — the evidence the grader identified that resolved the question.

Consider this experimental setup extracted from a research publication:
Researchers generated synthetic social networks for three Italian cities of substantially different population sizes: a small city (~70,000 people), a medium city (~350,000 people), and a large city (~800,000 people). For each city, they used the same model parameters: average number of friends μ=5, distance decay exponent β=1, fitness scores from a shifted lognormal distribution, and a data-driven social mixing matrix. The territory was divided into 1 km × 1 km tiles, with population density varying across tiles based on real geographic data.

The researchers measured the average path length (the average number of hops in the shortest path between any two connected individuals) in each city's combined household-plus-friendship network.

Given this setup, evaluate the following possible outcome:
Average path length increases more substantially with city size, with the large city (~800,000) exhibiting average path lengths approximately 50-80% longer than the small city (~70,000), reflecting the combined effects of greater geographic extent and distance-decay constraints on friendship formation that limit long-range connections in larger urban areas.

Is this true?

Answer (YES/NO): NO